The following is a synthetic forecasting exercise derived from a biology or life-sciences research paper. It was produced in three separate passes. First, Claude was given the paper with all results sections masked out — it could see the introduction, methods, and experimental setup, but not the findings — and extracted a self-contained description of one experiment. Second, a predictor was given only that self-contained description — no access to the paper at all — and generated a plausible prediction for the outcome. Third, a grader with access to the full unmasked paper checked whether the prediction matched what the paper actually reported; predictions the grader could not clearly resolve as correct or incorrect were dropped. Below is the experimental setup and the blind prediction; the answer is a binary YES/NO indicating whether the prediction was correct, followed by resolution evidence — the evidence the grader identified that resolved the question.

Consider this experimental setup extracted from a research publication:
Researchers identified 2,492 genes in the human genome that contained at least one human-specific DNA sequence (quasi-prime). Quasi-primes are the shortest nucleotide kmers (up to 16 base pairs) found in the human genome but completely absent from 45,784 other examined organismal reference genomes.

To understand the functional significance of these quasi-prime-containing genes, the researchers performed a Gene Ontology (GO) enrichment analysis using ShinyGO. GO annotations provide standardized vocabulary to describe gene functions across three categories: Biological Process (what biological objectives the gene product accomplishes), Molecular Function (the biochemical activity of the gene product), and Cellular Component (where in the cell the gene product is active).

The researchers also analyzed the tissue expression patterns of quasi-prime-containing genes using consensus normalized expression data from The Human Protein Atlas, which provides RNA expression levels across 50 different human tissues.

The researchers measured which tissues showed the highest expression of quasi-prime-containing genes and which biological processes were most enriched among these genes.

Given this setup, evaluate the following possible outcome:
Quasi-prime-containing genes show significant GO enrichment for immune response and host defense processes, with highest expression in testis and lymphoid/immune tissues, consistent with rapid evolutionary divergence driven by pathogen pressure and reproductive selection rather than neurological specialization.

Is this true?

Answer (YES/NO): NO